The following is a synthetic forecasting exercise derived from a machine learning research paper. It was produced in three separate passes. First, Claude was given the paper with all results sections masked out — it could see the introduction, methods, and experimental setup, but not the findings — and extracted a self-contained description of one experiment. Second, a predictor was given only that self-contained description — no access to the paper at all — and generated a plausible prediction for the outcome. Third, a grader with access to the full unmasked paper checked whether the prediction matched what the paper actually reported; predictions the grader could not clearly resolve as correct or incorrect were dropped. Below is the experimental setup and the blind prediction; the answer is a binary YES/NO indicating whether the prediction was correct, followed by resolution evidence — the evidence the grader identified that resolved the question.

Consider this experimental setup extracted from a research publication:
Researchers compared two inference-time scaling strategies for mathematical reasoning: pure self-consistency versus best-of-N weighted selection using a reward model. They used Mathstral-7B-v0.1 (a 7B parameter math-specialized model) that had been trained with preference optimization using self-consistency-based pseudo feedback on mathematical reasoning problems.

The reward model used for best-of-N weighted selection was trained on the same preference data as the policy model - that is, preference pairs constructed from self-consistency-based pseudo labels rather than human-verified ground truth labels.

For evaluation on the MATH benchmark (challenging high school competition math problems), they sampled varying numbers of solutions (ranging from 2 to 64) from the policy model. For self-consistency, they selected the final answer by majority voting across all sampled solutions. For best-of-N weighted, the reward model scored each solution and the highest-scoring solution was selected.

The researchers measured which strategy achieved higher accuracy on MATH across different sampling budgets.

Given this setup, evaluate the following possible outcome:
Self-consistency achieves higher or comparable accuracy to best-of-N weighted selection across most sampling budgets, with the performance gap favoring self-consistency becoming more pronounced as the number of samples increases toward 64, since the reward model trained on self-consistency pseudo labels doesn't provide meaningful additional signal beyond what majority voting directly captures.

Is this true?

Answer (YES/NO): NO